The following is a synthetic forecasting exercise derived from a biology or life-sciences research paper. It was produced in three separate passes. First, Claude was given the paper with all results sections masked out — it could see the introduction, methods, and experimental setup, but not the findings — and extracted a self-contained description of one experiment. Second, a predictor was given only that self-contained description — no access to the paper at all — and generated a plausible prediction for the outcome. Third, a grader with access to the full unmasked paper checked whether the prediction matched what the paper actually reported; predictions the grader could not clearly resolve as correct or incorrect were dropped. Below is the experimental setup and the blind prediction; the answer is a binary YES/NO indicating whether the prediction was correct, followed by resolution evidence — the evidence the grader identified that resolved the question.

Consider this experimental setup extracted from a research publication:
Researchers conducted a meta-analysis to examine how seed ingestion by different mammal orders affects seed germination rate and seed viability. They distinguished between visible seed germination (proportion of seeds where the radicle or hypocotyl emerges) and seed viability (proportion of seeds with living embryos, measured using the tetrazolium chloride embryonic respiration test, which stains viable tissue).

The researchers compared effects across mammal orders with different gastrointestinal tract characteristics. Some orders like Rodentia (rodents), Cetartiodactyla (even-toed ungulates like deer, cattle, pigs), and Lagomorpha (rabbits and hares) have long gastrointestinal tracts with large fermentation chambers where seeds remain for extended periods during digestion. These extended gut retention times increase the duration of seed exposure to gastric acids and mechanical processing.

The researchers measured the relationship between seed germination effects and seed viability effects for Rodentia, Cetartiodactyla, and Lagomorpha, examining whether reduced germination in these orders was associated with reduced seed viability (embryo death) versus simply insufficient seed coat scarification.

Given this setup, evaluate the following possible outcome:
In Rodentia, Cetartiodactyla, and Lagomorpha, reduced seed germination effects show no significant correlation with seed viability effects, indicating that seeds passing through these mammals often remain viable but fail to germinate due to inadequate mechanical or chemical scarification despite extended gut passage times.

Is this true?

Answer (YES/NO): NO